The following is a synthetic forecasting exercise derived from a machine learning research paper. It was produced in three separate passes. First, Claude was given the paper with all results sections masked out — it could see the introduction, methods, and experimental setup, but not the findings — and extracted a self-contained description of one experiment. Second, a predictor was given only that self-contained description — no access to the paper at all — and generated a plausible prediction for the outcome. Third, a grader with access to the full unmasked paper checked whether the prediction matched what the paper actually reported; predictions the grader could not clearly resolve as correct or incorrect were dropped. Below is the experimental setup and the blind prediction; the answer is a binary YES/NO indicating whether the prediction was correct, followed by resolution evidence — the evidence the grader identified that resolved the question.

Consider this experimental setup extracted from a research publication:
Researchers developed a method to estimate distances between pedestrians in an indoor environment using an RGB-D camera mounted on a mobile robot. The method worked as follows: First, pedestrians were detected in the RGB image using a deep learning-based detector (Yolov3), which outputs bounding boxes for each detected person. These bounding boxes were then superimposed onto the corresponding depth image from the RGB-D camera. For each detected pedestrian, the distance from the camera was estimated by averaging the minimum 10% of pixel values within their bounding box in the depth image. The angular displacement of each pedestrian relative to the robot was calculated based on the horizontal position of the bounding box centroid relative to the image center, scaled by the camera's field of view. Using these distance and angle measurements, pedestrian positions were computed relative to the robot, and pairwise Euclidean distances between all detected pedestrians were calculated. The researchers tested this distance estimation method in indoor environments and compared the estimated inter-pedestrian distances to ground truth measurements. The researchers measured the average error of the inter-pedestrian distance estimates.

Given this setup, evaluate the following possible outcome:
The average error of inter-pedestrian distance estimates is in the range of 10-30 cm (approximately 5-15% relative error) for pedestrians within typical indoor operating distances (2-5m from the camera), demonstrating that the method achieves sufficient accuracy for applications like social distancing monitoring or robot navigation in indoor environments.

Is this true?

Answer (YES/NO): NO